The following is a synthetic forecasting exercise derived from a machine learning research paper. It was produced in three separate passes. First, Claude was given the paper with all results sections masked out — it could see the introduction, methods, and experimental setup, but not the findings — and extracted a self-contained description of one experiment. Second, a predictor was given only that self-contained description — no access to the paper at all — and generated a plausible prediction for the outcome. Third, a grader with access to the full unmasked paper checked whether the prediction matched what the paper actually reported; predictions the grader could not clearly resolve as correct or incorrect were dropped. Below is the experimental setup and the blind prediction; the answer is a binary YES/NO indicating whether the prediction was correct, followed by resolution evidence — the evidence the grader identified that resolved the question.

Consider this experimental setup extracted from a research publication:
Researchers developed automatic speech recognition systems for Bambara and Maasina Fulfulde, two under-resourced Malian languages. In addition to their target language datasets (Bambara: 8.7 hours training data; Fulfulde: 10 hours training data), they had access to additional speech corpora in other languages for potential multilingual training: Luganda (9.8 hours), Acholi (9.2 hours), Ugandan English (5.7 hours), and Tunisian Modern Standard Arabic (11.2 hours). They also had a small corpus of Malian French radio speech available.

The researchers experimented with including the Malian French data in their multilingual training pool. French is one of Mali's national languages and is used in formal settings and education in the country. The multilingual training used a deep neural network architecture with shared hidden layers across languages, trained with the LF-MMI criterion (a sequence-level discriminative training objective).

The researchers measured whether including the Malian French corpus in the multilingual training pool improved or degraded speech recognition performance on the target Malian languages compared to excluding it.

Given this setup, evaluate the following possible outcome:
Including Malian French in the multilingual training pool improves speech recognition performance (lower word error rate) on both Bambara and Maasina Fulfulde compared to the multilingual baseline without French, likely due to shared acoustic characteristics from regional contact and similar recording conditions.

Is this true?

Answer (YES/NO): NO